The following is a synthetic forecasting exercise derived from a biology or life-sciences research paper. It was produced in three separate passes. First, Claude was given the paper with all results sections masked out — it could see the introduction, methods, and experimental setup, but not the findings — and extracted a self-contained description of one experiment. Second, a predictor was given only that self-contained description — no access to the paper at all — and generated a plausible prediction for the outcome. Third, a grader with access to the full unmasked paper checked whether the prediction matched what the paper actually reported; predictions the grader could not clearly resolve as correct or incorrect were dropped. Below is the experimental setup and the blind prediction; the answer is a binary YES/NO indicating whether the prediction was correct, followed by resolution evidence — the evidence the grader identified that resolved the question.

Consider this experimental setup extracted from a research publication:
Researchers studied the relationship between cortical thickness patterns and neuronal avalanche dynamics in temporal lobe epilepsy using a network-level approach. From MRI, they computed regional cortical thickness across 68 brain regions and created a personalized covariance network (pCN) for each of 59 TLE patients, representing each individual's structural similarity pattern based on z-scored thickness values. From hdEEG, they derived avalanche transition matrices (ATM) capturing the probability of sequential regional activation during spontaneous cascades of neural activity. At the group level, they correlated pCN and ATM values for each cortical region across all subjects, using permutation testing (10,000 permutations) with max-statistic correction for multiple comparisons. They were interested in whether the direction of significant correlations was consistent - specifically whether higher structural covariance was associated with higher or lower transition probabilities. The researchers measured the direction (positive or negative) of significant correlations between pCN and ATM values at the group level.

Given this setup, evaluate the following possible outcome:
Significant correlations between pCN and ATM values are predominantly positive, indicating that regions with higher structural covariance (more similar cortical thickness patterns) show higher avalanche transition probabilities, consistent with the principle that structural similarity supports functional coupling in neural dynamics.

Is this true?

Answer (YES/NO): YES